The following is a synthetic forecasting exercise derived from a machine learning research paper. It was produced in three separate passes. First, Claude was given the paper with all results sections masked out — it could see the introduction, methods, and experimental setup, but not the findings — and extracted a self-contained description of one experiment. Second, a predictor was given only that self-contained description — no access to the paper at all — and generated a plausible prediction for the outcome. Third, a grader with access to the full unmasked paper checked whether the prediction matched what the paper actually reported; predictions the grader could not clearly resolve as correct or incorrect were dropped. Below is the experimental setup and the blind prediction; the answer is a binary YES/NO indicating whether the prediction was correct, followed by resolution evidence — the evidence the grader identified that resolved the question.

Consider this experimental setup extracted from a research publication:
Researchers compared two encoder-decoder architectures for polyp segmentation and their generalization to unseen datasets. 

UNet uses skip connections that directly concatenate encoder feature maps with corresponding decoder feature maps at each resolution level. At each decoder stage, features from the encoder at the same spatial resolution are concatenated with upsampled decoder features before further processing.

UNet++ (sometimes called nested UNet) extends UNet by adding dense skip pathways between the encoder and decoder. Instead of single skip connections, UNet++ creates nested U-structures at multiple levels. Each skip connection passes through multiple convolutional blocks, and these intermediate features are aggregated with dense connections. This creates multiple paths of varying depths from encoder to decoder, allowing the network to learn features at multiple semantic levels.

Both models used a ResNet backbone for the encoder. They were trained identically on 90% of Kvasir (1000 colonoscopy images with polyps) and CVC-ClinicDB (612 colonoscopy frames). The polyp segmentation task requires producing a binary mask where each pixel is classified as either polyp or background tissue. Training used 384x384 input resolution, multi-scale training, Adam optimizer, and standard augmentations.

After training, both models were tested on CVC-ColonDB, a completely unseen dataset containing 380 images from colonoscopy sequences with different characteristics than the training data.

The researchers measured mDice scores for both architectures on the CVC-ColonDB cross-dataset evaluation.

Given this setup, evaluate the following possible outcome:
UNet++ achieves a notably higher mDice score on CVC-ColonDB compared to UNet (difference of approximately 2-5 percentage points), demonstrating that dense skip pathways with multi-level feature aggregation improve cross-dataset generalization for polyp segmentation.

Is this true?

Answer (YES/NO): NO